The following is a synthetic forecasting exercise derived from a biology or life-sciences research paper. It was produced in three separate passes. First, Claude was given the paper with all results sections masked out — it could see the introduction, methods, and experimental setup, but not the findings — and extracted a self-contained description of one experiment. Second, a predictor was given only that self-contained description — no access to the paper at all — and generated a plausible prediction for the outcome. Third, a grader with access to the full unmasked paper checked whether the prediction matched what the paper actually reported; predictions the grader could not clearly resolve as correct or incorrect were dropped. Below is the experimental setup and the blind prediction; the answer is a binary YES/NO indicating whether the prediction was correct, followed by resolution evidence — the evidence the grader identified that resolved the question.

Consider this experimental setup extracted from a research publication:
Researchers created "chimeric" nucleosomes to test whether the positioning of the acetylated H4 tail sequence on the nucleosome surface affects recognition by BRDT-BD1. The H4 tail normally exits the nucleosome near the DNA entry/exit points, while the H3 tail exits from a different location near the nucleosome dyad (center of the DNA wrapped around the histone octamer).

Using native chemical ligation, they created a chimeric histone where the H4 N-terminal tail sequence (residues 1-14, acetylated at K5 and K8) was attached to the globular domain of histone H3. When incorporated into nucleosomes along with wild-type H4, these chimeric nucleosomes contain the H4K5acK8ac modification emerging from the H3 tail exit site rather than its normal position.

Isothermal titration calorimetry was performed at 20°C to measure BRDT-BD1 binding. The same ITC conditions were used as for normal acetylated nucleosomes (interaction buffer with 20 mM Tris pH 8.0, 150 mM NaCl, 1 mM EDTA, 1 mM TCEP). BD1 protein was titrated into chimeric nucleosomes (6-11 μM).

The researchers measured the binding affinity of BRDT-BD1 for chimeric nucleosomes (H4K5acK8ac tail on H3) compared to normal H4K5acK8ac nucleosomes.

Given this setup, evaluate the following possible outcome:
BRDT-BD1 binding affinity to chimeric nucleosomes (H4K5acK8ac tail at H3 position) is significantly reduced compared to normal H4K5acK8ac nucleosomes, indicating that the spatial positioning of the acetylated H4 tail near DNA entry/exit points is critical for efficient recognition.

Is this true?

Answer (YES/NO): YES